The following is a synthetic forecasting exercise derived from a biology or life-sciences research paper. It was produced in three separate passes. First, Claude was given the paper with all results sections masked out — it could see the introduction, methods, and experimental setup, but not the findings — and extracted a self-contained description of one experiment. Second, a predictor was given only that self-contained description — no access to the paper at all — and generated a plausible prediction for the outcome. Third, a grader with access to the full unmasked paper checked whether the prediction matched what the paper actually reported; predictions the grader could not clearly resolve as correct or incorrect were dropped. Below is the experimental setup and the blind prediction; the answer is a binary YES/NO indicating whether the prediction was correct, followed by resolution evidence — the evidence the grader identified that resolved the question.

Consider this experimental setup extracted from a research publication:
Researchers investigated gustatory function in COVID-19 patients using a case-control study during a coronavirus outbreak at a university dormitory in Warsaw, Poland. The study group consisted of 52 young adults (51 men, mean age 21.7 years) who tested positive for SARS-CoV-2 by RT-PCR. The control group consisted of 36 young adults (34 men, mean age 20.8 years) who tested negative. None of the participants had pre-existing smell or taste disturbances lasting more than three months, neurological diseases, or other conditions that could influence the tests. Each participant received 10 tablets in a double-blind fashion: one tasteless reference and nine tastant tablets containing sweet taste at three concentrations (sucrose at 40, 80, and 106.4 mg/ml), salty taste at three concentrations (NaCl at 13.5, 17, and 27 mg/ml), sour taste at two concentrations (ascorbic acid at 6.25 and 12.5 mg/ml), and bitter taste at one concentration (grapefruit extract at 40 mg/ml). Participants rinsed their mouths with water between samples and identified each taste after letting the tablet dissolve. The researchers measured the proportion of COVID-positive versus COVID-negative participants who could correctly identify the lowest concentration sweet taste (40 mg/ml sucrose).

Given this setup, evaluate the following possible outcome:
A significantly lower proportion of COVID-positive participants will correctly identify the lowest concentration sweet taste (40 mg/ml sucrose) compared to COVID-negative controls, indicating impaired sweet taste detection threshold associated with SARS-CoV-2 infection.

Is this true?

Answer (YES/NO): YES